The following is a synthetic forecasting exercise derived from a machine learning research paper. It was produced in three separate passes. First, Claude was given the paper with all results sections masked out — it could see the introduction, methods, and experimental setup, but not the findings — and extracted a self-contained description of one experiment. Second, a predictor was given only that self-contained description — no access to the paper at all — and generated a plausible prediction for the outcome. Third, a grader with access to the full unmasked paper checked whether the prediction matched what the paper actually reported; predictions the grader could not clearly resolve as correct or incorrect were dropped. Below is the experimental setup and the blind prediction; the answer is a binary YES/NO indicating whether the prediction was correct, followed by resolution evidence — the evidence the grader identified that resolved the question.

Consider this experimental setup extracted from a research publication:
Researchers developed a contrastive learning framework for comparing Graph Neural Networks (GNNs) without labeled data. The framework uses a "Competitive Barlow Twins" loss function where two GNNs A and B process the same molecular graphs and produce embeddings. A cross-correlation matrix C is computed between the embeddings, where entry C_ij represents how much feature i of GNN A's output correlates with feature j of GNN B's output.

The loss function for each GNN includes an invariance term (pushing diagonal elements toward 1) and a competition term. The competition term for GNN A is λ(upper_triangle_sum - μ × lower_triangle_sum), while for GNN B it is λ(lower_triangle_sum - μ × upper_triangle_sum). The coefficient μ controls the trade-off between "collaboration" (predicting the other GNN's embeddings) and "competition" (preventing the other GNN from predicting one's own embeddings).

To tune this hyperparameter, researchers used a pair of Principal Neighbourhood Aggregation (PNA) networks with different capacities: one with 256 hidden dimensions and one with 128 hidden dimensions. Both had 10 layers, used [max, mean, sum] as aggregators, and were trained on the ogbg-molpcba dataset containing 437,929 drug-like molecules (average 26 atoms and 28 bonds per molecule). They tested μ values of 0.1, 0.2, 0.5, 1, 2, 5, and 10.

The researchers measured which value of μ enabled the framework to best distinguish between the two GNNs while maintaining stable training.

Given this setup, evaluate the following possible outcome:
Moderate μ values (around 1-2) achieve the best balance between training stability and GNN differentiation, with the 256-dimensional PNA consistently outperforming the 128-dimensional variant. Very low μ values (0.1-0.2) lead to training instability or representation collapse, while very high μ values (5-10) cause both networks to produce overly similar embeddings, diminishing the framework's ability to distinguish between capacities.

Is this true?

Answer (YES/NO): NO